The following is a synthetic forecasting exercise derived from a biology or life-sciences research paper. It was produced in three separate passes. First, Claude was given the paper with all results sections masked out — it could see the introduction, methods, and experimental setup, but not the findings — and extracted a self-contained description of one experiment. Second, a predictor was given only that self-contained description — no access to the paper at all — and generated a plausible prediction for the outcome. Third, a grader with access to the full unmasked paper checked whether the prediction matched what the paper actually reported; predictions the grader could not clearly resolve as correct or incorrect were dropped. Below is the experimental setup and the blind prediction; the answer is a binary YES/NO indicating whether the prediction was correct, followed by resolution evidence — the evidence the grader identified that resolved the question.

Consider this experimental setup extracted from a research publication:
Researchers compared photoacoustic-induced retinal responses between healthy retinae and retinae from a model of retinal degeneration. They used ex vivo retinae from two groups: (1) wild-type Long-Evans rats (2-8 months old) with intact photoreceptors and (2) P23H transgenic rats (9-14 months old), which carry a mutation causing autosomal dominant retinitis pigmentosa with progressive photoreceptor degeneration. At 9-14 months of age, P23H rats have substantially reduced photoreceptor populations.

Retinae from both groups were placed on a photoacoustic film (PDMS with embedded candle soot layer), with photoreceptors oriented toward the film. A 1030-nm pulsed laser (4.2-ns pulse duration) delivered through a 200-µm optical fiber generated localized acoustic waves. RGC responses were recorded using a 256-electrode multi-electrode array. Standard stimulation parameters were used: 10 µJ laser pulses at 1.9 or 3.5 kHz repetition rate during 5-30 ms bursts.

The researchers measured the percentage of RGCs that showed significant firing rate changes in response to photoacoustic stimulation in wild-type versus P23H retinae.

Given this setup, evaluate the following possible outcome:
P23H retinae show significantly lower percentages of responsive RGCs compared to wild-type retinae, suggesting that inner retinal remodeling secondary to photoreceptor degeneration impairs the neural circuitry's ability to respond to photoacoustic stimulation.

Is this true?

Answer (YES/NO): YES